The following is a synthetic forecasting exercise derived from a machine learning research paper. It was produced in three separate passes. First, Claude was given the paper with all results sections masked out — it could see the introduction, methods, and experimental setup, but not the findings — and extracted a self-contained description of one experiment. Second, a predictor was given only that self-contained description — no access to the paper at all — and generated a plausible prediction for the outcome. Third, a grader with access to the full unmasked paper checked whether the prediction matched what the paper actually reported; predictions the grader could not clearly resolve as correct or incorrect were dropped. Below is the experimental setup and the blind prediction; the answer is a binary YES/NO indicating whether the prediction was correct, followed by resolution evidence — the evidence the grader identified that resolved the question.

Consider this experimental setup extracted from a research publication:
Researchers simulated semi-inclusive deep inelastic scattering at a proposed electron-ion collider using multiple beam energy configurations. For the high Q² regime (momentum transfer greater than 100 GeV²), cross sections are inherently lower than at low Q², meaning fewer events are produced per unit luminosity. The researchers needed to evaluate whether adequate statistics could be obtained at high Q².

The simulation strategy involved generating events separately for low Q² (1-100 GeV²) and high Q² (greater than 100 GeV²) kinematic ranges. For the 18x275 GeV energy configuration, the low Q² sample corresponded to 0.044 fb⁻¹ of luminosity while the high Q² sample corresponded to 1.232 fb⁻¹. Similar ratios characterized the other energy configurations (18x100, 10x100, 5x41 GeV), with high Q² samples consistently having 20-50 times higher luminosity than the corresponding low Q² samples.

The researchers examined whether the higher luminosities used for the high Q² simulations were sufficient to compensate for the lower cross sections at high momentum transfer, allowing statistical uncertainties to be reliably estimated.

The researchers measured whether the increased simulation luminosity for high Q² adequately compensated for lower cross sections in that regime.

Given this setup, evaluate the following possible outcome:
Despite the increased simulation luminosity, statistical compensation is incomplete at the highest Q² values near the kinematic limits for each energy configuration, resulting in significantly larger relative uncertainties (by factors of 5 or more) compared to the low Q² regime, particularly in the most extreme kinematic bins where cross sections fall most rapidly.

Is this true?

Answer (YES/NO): NO